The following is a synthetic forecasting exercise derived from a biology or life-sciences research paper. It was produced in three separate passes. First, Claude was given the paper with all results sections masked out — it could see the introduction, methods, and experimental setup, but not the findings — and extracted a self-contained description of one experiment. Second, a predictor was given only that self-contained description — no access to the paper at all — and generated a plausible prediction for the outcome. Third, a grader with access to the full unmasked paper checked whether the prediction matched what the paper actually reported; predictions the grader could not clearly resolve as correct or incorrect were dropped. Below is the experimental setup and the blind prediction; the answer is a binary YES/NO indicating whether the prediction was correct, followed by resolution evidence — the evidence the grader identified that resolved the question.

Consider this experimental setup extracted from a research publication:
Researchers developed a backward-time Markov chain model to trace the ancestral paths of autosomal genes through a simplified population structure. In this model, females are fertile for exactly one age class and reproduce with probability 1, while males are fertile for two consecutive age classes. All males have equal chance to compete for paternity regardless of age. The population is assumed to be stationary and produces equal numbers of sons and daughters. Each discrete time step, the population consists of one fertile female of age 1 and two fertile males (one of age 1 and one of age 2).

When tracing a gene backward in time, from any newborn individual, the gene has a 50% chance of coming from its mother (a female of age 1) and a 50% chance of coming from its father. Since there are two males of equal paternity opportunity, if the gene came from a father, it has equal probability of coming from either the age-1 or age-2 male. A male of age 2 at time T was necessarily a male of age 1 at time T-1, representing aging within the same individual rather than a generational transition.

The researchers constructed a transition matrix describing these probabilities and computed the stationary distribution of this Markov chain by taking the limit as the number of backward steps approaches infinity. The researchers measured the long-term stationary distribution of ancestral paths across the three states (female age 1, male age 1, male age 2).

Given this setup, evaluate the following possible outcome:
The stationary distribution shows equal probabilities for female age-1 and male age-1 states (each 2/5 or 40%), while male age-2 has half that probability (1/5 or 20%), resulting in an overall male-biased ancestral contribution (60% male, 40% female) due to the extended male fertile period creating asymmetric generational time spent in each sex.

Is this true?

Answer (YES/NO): YES